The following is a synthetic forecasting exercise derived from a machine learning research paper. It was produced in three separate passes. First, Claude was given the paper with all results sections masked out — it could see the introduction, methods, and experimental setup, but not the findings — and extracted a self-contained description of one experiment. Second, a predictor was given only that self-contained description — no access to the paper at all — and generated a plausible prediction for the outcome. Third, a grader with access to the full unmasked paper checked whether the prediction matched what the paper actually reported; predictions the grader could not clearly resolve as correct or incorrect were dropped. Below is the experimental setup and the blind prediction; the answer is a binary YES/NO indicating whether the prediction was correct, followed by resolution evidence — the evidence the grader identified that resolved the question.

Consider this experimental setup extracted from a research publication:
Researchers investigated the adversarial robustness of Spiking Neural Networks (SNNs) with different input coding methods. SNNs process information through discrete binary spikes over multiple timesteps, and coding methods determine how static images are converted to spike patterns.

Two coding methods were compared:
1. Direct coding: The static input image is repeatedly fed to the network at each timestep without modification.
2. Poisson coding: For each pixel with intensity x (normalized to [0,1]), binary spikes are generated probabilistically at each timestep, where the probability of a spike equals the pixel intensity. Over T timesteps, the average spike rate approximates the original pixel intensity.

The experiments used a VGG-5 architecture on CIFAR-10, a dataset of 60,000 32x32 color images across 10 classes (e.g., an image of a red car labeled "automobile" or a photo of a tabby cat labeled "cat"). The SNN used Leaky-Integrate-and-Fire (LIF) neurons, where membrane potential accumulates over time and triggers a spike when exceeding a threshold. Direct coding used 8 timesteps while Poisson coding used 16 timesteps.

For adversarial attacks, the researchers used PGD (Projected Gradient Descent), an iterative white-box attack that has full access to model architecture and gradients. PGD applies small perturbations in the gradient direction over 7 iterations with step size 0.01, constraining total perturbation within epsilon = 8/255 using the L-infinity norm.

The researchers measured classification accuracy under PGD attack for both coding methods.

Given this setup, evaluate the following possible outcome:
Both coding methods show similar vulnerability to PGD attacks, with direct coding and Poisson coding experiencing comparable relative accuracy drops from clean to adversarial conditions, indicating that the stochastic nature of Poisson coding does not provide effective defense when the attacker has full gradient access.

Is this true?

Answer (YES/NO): NO